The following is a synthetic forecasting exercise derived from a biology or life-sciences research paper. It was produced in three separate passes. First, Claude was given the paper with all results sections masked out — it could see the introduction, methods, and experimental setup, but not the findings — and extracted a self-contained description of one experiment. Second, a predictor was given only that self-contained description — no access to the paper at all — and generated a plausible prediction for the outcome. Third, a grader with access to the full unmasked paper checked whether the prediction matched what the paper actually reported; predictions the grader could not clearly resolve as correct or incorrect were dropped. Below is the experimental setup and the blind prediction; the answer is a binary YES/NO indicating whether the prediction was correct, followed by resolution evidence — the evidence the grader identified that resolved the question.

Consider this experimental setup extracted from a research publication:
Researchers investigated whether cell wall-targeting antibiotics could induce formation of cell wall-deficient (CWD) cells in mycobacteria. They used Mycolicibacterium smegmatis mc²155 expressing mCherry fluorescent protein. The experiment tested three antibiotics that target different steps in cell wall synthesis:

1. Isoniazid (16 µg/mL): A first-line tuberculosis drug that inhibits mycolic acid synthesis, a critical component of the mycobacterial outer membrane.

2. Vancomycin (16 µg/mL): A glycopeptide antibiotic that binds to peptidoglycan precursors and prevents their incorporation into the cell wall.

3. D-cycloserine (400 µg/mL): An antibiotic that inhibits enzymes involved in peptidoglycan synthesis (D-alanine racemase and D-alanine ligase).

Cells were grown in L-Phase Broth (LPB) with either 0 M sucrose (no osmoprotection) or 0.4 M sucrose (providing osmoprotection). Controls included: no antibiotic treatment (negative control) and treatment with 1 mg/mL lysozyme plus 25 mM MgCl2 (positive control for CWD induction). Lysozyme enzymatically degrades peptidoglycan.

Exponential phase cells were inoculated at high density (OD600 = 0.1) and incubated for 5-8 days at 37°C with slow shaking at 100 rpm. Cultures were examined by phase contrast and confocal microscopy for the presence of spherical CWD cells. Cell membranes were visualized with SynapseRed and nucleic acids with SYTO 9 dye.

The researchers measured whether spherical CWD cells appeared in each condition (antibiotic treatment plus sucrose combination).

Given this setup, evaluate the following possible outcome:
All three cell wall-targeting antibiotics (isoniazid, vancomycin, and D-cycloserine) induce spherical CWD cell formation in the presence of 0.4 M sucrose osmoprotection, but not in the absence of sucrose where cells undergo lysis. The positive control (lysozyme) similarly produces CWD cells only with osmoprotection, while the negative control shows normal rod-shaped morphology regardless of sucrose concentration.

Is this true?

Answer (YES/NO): NO